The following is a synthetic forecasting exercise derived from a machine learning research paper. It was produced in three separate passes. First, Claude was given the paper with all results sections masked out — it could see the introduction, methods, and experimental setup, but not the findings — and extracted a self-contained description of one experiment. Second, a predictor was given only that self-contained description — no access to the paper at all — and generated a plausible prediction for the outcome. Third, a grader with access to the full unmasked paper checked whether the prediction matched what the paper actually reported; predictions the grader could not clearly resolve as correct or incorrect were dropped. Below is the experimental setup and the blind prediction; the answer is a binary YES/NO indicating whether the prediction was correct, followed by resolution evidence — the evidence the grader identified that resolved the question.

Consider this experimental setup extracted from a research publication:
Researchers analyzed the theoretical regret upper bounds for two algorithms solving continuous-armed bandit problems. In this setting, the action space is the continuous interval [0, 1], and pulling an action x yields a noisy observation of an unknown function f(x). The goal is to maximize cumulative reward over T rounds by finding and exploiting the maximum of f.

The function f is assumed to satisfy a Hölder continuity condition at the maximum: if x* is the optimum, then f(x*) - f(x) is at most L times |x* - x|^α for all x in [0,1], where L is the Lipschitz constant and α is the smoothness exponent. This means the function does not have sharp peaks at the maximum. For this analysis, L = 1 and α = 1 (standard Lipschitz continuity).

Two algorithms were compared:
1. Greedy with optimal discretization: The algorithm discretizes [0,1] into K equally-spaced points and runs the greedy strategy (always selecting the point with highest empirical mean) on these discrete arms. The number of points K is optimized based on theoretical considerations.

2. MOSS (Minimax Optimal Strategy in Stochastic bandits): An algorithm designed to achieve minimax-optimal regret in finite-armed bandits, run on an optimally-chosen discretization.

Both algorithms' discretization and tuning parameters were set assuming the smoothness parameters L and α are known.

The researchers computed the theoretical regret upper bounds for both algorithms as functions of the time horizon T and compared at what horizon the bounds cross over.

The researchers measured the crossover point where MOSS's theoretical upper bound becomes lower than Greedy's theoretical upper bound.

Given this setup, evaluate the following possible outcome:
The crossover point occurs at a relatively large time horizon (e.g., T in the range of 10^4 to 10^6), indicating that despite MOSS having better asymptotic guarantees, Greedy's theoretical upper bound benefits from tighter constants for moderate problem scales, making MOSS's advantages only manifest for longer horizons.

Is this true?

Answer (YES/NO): YES